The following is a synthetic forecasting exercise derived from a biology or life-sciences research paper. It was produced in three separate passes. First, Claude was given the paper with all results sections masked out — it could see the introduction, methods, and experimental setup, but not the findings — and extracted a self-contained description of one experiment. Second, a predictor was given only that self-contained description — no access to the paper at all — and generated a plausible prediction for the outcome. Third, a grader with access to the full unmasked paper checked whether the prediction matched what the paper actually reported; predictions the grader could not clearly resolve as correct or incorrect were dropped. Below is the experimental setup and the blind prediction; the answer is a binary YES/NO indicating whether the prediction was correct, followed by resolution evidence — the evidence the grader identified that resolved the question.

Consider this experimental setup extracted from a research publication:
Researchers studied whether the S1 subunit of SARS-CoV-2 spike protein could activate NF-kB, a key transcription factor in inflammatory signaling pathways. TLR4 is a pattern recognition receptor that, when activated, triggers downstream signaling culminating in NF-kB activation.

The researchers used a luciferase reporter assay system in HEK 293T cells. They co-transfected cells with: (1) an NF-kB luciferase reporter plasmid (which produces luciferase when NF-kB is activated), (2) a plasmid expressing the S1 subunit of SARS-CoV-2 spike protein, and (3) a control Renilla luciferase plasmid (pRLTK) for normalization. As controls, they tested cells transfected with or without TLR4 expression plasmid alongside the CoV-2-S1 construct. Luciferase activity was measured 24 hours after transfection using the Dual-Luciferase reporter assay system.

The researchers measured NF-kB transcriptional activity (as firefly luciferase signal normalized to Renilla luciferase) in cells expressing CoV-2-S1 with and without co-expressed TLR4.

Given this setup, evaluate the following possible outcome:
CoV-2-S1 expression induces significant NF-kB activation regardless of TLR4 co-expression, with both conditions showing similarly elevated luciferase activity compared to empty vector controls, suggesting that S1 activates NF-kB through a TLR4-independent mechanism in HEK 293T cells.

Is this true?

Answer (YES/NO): NO